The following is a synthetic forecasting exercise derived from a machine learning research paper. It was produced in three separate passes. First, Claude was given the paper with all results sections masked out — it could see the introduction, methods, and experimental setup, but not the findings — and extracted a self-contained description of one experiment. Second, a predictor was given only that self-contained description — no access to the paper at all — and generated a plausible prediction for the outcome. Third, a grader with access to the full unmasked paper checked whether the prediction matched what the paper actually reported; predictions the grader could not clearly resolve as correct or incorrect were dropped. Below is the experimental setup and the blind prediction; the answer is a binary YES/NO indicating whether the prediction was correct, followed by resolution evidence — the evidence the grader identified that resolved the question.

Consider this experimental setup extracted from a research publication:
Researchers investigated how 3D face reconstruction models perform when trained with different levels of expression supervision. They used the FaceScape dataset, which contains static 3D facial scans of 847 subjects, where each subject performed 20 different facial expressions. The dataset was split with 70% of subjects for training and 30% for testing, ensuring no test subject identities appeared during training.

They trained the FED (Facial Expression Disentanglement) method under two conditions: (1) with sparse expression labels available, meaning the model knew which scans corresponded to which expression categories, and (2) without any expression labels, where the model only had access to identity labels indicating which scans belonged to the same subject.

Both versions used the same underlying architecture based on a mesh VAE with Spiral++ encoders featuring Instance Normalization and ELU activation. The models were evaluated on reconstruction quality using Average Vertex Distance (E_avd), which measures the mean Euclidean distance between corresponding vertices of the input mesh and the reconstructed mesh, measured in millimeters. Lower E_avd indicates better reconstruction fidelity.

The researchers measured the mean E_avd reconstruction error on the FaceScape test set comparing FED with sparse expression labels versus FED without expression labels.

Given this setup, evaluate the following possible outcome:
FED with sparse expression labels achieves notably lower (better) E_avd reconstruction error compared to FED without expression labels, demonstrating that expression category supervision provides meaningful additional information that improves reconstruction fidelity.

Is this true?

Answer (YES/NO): NO